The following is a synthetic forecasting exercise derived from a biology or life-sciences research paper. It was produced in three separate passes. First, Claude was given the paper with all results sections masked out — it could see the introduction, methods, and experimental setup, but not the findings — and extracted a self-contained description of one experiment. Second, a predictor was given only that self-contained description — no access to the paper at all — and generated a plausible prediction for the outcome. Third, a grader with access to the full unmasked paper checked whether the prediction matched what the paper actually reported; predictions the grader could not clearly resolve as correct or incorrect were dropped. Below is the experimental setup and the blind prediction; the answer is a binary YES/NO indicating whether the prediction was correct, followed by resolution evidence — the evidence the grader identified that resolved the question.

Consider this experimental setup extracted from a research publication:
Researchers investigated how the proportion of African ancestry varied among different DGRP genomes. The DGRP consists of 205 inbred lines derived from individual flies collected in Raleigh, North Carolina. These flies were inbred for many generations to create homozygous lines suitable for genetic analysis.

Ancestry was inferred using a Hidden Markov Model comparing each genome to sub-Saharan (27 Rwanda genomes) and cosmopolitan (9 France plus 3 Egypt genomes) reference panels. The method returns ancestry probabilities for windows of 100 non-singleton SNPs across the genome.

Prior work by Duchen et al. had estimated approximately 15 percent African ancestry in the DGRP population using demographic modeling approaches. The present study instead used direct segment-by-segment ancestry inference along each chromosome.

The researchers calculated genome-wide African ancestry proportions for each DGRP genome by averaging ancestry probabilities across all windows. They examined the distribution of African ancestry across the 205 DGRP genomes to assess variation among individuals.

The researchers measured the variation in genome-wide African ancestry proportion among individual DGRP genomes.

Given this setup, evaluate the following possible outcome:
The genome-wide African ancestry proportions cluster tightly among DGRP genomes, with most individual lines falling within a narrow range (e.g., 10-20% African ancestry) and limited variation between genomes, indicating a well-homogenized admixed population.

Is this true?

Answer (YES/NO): NO